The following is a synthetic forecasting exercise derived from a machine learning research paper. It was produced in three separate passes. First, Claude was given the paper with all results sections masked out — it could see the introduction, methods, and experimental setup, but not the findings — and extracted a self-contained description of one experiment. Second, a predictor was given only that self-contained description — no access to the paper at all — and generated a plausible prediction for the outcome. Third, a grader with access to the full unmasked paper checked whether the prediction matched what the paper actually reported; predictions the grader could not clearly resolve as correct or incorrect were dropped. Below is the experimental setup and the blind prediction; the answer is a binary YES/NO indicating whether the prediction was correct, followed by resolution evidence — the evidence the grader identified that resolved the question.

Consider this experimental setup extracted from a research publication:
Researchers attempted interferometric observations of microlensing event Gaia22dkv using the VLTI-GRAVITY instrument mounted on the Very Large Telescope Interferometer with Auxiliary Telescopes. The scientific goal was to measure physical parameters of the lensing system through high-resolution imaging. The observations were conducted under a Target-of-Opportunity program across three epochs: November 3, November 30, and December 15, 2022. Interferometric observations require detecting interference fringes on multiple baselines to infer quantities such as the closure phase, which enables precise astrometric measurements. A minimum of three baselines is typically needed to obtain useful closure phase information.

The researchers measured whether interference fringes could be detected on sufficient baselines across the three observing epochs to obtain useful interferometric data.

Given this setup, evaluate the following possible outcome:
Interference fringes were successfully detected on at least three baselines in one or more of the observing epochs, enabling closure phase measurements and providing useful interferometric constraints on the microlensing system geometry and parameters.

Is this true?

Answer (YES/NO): NO